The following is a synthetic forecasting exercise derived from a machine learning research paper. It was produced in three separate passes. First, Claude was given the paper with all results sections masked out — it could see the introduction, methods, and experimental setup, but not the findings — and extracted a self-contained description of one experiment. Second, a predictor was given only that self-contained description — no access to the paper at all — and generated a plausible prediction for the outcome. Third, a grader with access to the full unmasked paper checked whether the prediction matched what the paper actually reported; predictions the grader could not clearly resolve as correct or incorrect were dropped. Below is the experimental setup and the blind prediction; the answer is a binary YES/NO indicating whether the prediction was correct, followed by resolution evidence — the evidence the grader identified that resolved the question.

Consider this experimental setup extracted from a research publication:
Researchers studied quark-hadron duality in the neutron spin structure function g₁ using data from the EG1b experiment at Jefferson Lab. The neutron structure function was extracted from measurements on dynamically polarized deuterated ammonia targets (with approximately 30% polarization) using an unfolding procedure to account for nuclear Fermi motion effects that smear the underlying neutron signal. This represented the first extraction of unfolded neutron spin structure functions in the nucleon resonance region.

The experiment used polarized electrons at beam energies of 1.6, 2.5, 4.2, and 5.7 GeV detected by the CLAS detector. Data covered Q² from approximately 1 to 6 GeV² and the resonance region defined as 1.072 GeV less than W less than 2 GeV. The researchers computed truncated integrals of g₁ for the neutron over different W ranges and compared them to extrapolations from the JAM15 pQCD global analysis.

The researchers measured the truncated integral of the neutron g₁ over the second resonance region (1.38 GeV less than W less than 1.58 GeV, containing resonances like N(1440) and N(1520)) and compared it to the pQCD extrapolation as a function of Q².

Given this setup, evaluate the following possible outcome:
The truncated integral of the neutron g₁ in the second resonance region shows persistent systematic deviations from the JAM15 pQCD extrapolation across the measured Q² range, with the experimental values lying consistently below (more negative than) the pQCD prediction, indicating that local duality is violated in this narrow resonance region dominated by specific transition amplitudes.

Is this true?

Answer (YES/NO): NO